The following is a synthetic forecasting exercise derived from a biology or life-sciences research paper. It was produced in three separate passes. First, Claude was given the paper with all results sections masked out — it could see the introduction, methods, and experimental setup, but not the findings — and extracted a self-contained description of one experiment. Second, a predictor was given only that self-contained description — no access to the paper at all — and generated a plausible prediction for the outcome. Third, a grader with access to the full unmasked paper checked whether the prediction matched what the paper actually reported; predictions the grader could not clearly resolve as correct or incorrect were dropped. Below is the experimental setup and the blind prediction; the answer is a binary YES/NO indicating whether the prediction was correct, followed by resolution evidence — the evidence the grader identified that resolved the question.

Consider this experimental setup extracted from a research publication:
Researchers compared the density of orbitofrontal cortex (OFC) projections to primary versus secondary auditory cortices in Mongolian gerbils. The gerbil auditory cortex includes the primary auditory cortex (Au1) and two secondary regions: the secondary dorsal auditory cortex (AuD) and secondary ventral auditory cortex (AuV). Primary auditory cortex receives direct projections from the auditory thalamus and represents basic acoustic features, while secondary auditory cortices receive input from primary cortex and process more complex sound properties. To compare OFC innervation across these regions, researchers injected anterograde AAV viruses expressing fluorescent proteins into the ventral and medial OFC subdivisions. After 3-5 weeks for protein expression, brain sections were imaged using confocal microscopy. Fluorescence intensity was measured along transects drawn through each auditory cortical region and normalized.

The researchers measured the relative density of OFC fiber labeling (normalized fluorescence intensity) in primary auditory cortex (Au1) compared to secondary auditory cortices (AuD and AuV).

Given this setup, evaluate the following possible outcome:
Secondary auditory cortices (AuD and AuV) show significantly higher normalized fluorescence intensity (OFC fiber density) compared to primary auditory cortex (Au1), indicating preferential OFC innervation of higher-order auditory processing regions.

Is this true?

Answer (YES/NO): YES